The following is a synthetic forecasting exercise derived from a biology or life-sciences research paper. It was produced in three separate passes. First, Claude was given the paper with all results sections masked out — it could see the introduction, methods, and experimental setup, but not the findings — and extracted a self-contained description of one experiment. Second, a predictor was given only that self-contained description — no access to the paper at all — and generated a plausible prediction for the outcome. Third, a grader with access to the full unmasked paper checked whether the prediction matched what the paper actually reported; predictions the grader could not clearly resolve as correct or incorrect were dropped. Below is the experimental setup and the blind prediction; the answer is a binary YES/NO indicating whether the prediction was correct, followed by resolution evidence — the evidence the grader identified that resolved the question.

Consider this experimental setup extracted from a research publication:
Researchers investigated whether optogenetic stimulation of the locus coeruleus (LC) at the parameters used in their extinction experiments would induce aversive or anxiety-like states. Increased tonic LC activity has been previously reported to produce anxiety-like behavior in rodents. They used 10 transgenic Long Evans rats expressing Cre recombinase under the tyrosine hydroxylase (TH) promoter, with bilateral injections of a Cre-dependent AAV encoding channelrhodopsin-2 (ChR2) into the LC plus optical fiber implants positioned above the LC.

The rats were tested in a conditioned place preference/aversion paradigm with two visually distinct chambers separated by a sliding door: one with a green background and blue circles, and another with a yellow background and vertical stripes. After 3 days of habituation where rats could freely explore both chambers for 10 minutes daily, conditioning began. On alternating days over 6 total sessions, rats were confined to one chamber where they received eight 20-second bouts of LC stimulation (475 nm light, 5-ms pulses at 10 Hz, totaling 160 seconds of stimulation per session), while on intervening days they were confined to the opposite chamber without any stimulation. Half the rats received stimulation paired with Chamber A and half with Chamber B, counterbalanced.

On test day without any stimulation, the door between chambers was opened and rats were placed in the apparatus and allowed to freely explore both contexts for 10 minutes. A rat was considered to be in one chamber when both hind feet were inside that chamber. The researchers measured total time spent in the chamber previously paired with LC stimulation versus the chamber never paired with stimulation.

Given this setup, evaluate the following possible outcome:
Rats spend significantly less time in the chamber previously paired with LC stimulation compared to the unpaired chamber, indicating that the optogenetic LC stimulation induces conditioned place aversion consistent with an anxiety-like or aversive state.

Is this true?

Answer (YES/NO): NO